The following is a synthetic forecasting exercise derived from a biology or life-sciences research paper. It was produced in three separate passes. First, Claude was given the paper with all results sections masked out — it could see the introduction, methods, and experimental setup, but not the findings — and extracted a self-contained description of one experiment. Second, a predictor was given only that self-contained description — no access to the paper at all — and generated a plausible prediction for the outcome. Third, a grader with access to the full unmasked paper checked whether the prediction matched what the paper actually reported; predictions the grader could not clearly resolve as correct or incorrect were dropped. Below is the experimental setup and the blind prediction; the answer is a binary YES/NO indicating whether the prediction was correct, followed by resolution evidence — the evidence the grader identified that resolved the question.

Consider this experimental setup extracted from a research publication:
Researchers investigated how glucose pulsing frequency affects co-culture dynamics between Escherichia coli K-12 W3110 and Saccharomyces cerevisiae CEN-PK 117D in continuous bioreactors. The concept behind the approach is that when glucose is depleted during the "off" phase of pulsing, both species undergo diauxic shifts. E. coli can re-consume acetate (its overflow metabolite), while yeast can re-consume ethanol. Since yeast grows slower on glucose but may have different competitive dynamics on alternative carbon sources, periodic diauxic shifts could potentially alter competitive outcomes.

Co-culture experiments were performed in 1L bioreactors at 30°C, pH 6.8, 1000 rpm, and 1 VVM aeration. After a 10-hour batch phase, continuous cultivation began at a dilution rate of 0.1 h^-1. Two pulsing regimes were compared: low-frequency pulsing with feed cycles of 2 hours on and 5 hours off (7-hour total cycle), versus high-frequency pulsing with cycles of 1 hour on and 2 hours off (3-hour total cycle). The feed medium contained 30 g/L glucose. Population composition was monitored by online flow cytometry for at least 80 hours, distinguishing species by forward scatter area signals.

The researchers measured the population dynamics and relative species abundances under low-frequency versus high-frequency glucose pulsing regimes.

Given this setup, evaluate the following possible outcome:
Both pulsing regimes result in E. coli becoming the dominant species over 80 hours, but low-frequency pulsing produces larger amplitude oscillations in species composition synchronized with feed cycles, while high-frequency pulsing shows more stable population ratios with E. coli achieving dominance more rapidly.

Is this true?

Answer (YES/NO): NO